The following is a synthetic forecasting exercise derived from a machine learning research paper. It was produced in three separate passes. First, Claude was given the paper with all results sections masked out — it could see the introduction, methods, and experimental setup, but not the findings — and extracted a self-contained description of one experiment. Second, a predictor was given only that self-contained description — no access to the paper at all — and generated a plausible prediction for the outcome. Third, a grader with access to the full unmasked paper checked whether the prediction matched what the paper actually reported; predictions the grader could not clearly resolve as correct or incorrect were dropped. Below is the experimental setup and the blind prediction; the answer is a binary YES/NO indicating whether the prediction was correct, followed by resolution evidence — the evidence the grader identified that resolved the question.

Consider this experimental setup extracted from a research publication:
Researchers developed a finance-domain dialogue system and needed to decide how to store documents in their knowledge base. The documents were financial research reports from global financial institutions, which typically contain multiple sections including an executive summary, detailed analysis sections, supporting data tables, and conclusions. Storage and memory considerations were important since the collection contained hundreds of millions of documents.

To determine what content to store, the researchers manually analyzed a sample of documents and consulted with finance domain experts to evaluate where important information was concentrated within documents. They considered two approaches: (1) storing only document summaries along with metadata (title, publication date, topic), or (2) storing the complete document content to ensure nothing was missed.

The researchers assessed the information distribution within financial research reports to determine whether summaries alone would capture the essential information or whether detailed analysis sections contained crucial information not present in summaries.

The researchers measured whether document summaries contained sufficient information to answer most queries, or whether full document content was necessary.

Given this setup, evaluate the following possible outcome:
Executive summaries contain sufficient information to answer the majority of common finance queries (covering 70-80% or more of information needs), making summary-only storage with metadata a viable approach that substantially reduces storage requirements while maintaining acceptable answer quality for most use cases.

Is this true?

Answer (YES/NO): YES